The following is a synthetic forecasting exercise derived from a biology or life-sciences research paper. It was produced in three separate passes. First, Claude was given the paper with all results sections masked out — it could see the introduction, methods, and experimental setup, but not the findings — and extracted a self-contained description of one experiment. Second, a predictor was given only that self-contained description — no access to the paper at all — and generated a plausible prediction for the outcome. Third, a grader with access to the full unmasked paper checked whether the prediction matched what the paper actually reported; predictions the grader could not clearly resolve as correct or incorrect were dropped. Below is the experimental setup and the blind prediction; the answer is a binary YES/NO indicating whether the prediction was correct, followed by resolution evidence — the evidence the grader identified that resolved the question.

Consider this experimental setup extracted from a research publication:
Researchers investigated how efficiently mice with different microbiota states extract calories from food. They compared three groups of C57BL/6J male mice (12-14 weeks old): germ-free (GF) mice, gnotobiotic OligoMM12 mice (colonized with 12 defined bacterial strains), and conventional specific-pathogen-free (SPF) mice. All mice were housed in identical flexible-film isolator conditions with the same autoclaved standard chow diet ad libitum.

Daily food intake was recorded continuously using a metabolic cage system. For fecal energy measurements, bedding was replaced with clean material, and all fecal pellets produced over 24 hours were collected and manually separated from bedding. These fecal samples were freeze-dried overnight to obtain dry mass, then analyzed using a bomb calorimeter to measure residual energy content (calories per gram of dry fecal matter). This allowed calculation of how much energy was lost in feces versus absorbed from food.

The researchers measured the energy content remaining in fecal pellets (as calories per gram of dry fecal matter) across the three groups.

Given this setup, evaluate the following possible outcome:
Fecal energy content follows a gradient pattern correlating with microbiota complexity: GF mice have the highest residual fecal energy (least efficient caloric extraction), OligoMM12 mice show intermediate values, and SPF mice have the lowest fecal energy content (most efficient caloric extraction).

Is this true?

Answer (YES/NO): NO